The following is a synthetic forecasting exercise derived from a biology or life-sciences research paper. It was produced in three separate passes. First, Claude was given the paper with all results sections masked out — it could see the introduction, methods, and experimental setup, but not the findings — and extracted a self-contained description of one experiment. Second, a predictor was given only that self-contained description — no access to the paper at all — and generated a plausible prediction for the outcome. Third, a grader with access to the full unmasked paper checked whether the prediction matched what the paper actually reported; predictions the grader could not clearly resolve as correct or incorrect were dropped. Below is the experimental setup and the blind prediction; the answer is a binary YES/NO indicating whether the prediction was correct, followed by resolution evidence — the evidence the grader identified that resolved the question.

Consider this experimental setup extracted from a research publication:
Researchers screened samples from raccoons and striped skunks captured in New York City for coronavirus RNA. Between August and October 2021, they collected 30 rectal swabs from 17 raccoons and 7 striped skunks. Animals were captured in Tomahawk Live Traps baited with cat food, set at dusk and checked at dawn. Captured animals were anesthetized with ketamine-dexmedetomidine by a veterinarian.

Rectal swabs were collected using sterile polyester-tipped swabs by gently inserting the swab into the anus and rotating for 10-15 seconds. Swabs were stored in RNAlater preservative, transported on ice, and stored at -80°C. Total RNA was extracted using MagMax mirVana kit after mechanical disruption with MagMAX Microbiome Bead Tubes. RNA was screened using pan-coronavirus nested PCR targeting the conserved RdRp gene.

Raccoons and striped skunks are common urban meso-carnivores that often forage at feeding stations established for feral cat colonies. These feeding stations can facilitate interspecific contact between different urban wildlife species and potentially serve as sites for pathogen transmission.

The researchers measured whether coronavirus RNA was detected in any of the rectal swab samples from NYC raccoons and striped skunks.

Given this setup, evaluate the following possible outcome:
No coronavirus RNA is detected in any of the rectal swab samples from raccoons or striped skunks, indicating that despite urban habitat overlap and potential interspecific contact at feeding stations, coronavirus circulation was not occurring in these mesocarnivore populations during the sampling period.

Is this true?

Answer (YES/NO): YES